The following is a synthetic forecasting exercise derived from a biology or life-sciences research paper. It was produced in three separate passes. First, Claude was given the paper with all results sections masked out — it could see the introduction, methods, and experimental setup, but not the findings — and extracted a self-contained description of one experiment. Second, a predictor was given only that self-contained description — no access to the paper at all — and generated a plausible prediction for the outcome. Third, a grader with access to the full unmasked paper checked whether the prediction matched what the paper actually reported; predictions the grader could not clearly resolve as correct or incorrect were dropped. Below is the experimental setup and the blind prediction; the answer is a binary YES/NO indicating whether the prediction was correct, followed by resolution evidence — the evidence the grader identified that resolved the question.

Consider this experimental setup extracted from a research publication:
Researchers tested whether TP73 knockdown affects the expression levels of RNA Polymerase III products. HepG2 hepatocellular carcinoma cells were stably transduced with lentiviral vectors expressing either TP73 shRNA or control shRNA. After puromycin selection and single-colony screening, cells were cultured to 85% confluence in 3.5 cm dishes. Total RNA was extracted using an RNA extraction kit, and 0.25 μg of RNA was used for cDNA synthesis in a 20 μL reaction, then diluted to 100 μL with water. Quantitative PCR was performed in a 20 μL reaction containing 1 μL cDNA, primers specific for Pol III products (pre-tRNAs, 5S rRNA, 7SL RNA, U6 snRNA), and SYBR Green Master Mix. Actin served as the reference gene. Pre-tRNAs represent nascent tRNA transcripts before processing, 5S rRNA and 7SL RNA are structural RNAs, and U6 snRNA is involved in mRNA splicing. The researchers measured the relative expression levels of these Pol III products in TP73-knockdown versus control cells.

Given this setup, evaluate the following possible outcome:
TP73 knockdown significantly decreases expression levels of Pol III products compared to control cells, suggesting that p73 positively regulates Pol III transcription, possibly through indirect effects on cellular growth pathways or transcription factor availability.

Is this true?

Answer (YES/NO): NO